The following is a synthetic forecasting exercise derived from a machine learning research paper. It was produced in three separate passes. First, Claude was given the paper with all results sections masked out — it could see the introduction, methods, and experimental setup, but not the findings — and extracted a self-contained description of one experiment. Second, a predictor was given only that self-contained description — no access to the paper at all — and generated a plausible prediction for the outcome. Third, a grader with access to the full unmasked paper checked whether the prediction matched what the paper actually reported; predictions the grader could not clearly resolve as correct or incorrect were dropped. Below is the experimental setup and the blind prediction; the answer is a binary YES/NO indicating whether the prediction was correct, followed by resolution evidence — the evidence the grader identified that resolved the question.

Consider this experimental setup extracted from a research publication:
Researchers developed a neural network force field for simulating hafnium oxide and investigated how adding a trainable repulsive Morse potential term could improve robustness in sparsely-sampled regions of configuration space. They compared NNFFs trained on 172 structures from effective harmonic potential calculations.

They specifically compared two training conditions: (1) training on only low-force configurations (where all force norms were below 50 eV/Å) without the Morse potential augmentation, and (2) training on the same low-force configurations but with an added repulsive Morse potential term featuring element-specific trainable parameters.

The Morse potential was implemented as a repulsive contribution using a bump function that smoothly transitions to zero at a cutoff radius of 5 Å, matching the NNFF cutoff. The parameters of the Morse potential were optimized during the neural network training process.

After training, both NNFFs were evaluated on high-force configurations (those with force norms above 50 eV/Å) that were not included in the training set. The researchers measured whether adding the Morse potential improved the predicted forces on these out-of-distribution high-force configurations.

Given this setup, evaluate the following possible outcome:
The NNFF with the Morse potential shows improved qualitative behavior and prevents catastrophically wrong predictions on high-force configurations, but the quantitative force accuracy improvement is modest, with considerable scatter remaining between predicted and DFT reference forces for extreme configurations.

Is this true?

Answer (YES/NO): YES